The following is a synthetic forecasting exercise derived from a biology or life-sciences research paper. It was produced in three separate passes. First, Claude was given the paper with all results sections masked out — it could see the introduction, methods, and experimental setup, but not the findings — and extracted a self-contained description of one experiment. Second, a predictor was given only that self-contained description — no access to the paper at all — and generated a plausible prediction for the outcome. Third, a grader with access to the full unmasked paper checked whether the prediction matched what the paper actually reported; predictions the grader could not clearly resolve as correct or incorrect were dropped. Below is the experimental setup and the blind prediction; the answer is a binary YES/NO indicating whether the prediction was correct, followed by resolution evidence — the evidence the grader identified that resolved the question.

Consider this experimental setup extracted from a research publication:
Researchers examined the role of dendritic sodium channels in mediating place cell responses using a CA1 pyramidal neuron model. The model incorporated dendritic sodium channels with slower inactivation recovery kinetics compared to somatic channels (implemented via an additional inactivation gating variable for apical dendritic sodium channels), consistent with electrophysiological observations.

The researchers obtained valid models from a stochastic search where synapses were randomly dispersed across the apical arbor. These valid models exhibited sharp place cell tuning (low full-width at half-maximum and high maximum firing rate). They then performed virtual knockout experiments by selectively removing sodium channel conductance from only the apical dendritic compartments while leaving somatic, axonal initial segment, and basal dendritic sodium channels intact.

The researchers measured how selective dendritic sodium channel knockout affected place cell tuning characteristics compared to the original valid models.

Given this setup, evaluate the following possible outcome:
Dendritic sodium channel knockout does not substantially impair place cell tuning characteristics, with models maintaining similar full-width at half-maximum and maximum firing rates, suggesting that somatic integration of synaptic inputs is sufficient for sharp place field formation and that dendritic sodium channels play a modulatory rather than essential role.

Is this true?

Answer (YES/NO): NO